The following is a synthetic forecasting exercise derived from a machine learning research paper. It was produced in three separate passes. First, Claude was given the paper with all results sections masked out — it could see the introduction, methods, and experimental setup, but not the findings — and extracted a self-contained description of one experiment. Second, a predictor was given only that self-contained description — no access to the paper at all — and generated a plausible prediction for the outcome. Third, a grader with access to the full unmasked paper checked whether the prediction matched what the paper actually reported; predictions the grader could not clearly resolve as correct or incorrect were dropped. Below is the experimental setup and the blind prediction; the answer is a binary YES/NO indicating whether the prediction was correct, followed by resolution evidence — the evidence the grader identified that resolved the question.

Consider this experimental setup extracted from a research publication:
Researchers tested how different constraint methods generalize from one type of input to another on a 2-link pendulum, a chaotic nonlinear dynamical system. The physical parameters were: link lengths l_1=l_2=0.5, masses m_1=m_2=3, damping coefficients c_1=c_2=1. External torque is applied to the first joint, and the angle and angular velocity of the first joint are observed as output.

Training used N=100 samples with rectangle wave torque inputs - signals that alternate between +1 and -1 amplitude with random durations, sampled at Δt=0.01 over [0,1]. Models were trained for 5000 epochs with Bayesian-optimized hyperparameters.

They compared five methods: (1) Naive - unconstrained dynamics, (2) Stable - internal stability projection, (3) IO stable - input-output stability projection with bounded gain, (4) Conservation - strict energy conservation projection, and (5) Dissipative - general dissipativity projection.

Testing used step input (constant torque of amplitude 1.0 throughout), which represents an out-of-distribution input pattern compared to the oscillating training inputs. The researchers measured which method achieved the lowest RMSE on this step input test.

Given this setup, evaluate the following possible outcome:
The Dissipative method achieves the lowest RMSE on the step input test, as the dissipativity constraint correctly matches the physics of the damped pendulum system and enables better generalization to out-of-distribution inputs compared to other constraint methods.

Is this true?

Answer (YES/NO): NO